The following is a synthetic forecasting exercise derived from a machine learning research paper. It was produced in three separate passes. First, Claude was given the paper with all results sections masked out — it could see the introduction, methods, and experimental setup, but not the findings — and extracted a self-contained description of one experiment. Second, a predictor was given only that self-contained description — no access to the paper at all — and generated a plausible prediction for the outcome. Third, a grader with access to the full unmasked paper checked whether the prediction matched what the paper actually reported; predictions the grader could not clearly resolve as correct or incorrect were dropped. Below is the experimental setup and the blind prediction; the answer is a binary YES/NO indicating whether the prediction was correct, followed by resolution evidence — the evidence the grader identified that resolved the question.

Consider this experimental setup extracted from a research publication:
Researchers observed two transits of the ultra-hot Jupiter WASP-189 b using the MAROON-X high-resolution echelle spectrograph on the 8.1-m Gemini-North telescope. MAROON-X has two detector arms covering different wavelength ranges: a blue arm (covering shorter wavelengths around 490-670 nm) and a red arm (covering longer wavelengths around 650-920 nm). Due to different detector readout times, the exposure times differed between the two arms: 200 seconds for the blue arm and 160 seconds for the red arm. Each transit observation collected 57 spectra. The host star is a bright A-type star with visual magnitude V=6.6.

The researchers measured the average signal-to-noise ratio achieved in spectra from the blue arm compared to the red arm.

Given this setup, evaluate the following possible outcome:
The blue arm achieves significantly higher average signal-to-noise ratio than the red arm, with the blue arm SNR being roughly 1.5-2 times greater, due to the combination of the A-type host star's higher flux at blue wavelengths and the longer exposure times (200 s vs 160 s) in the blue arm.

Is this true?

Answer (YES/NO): NO